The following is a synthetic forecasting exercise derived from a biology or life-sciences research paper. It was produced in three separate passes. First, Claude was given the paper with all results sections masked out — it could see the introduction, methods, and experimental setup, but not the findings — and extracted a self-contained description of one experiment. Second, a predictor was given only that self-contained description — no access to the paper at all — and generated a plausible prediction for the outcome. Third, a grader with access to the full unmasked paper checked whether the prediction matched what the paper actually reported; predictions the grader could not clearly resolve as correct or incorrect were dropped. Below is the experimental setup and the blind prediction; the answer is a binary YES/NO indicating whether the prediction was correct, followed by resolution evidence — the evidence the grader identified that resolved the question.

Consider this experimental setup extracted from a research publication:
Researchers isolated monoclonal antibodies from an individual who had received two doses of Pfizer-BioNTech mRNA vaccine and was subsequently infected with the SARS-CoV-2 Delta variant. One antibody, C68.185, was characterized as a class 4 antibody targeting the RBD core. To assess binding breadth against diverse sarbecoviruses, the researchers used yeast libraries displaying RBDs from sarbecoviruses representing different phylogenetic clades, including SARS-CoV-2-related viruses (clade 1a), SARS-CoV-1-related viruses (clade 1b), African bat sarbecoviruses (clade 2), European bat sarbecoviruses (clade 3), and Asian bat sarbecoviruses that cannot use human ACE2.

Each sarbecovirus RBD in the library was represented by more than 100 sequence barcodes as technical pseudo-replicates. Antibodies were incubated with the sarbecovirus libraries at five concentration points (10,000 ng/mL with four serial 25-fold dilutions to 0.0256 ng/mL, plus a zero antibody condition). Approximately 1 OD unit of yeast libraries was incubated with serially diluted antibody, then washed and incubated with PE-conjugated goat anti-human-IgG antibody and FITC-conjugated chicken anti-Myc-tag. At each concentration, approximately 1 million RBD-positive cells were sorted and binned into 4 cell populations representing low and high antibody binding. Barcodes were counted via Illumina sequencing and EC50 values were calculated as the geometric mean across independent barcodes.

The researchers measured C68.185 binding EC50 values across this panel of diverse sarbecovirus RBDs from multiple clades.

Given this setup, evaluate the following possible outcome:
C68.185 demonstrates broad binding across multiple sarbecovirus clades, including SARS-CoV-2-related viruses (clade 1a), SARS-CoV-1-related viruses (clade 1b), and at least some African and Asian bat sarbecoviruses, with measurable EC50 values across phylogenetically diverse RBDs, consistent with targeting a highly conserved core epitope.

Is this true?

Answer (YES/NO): YES